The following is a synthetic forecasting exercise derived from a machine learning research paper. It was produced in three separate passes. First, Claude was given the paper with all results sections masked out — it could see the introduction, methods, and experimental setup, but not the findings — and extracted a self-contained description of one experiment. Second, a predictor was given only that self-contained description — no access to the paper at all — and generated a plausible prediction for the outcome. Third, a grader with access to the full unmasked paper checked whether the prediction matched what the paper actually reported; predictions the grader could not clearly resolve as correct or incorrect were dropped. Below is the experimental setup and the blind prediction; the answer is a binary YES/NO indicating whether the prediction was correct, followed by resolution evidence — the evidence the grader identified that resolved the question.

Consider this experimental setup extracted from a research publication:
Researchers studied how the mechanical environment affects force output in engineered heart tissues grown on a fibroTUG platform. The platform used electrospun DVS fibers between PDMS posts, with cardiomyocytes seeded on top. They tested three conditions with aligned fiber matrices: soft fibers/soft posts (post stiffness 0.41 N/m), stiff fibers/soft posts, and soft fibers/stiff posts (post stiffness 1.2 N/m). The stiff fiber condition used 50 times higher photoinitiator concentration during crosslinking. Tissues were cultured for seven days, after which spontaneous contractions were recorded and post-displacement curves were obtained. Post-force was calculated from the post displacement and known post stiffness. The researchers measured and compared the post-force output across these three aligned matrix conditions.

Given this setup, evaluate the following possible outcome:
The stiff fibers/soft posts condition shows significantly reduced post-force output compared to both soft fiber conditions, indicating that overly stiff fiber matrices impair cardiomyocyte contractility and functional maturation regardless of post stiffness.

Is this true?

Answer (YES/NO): NO